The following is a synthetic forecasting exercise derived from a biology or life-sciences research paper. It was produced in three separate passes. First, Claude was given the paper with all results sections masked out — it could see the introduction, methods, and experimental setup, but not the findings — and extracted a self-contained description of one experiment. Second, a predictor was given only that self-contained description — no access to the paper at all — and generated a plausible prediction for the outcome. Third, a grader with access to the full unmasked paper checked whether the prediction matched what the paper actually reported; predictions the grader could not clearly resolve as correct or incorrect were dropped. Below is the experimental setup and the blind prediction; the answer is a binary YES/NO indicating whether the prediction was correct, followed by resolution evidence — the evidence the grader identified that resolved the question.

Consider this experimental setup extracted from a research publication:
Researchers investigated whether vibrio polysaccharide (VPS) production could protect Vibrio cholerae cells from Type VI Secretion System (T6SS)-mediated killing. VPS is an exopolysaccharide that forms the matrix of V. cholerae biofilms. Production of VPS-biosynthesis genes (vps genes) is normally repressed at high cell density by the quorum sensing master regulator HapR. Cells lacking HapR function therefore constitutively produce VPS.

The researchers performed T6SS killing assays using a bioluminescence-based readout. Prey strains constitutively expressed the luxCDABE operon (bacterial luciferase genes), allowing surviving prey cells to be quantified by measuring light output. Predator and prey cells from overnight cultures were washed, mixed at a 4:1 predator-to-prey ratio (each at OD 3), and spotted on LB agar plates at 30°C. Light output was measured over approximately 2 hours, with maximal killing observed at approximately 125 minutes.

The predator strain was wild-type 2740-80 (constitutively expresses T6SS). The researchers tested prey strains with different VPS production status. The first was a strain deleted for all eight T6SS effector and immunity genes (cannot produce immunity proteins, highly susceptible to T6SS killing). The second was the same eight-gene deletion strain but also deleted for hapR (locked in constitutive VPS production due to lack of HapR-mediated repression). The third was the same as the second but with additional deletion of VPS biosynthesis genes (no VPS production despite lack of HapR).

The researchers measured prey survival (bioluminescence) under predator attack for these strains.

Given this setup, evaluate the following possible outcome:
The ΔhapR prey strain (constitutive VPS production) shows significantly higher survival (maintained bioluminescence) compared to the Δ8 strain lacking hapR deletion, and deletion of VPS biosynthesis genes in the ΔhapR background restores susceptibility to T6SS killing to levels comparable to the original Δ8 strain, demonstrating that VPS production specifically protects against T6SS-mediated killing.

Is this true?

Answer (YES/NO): YES